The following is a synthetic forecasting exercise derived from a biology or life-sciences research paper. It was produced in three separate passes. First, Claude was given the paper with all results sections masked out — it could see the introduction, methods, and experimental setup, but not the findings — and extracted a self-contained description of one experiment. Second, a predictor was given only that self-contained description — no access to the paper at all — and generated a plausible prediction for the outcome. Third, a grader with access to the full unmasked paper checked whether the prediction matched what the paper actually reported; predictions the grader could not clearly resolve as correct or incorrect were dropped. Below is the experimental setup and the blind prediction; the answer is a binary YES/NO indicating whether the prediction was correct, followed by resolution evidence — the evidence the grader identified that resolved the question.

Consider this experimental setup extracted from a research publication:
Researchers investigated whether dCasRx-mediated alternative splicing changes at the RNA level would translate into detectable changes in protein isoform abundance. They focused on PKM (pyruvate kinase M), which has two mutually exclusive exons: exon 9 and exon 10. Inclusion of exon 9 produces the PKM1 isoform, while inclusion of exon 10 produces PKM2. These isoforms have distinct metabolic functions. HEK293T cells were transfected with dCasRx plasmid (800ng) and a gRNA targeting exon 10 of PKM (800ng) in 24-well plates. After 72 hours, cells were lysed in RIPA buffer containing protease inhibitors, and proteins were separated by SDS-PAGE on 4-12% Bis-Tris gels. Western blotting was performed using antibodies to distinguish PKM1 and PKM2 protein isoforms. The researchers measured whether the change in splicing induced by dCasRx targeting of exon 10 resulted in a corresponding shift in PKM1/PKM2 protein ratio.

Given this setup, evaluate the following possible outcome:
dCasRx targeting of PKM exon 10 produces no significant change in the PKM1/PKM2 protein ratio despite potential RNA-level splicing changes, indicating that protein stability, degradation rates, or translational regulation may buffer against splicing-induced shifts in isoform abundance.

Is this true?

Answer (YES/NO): NO